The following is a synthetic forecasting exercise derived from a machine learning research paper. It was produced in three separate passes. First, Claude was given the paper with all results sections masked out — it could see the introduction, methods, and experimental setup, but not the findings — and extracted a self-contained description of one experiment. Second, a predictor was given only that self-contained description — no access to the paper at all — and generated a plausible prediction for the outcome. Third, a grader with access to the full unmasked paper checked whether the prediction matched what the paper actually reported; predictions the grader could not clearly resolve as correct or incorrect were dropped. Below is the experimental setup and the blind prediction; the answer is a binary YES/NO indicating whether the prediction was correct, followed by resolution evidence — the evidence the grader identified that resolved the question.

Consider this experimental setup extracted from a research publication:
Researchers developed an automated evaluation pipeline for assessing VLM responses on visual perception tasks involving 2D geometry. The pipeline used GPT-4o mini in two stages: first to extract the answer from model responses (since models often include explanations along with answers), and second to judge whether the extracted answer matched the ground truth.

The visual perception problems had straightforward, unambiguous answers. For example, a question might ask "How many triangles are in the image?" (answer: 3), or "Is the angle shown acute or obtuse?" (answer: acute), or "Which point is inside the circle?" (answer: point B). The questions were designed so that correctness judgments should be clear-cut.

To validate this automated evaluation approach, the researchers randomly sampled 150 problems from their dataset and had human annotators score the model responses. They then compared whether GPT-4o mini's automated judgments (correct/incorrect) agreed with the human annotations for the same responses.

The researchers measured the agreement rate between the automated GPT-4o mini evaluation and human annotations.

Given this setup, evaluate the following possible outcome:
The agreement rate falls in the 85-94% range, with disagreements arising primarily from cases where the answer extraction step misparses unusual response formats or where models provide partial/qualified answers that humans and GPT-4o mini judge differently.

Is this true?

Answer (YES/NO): NO